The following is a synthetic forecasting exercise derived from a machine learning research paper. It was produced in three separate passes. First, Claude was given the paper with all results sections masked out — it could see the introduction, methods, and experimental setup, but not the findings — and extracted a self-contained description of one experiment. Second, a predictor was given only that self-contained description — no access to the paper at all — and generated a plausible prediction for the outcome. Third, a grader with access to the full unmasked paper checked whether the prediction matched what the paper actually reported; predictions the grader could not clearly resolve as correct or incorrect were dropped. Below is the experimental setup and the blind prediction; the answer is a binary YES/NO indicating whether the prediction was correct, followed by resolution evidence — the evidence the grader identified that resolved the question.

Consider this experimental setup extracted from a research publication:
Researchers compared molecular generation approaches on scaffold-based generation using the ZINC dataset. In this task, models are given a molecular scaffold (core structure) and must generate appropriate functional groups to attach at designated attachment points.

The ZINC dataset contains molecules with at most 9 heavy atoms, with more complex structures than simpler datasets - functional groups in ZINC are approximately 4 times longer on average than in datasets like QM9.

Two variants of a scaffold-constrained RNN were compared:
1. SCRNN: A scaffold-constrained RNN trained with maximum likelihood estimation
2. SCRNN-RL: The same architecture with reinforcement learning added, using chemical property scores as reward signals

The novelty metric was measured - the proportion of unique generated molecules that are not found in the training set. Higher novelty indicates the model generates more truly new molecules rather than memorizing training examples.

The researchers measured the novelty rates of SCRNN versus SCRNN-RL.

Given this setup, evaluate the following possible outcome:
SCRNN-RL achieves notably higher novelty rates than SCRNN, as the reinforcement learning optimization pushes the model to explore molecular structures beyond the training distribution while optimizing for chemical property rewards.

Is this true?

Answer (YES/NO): YES